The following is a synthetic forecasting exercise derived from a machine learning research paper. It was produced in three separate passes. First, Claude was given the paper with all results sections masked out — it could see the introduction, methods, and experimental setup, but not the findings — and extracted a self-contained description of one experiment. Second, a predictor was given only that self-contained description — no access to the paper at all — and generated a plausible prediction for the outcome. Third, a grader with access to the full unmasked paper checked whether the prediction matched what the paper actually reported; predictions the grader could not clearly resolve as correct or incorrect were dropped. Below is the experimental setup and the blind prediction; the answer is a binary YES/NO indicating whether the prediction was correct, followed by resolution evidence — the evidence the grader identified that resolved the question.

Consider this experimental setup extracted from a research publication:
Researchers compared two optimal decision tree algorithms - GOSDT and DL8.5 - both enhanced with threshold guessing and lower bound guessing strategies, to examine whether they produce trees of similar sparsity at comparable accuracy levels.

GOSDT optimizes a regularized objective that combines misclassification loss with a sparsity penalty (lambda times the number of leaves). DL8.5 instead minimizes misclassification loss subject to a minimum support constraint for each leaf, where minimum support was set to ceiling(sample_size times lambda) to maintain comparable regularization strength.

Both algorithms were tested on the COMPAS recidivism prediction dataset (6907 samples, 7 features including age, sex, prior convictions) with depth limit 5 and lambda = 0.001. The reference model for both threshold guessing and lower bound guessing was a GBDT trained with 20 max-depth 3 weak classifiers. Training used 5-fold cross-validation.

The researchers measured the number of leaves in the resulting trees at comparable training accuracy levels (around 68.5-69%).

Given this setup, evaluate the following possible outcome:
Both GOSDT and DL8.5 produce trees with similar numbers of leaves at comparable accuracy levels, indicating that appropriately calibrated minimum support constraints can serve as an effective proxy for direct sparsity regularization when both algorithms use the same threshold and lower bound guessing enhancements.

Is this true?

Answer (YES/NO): NO